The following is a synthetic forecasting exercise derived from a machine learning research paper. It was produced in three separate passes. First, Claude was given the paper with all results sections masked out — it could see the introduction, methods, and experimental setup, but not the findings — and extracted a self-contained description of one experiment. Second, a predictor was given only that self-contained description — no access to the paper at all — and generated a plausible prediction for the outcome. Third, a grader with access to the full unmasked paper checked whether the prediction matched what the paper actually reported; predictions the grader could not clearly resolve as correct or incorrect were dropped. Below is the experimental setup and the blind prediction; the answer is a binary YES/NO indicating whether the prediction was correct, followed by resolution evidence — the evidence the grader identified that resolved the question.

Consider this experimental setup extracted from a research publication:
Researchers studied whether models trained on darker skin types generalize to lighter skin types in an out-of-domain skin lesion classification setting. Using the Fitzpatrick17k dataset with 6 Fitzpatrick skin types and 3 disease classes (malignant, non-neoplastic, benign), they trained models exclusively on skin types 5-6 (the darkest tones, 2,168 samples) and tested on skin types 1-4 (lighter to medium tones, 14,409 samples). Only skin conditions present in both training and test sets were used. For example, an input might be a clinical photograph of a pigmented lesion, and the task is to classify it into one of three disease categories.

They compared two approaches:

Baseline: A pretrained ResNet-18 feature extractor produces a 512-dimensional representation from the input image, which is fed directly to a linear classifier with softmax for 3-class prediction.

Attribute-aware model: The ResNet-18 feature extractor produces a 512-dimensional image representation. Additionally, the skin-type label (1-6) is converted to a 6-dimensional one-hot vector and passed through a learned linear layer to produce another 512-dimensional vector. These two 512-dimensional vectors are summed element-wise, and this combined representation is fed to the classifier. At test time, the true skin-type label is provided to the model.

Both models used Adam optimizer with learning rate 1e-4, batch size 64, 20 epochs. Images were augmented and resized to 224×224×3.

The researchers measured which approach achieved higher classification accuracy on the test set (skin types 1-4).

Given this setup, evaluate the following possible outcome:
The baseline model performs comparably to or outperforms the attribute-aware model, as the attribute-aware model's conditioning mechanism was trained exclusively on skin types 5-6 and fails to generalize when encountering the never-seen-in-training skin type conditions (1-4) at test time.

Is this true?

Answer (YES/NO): YES